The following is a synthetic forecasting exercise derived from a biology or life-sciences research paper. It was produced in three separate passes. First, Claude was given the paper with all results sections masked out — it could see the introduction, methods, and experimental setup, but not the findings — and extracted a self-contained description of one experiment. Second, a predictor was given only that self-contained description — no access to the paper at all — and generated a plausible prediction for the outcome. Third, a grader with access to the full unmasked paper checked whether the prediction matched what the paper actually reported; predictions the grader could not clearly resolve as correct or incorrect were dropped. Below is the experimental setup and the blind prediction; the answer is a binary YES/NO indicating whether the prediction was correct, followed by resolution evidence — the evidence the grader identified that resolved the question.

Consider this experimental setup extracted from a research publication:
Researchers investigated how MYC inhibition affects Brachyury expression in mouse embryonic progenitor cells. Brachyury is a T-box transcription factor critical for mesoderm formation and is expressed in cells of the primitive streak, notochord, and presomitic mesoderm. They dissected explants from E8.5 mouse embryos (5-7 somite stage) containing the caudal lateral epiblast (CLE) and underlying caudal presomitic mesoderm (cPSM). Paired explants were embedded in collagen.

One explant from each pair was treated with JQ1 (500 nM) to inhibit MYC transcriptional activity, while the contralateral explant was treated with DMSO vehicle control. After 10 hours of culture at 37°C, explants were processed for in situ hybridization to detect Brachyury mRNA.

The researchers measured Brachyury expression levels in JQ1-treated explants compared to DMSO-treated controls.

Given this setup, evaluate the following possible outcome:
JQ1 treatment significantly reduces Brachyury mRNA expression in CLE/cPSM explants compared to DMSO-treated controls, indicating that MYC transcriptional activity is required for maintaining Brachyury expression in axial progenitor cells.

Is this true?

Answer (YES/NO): YES